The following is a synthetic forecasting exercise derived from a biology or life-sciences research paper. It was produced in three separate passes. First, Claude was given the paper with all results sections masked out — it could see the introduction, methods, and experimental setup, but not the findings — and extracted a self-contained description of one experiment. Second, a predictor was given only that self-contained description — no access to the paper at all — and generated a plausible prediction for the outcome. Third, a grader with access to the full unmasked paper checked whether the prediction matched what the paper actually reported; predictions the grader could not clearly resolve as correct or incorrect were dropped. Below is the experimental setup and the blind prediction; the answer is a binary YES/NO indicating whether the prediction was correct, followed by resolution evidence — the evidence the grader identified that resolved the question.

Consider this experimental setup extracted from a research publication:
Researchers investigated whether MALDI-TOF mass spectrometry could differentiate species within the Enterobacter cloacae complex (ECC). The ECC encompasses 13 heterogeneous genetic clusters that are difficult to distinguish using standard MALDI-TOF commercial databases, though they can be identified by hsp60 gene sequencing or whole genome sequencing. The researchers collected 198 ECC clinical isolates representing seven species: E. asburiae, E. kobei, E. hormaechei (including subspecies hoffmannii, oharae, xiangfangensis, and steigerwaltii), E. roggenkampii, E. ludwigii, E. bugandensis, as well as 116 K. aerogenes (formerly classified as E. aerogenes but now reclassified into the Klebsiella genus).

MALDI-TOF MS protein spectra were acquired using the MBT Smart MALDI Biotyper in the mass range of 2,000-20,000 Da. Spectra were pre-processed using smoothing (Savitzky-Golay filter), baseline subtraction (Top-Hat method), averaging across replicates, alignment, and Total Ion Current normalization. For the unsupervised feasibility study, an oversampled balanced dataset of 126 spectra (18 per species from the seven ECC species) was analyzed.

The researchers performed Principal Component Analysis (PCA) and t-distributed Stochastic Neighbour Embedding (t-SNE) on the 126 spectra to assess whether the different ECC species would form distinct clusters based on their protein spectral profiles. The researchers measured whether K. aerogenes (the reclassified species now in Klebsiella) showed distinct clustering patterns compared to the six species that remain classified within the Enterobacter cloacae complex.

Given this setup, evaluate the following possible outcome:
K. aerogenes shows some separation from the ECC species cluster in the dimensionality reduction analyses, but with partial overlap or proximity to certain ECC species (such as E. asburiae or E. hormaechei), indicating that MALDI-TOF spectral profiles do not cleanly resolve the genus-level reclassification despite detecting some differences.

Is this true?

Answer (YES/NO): NO